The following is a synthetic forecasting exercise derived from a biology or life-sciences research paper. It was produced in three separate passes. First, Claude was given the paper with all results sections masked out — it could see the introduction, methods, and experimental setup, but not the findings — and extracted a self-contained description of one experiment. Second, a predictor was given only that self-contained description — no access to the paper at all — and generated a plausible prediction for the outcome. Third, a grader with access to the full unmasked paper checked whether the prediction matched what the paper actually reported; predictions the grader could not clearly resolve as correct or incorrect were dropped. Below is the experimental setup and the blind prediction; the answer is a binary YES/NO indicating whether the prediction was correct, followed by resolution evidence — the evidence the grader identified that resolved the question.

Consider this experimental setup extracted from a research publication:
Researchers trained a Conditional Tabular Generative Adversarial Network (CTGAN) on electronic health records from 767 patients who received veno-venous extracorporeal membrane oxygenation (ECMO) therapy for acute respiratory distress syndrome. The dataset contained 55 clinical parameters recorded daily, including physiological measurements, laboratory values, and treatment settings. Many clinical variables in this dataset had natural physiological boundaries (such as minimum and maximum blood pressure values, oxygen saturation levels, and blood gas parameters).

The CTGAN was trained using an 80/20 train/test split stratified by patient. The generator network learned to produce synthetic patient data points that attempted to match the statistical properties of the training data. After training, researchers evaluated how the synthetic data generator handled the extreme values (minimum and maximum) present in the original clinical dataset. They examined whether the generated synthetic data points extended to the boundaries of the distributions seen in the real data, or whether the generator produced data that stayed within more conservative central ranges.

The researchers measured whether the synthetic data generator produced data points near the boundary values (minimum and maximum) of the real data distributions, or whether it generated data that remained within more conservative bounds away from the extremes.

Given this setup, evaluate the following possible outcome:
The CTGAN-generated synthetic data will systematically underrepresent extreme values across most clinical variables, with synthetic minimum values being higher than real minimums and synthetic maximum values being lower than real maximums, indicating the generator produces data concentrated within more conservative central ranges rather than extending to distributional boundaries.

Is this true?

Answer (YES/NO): YES